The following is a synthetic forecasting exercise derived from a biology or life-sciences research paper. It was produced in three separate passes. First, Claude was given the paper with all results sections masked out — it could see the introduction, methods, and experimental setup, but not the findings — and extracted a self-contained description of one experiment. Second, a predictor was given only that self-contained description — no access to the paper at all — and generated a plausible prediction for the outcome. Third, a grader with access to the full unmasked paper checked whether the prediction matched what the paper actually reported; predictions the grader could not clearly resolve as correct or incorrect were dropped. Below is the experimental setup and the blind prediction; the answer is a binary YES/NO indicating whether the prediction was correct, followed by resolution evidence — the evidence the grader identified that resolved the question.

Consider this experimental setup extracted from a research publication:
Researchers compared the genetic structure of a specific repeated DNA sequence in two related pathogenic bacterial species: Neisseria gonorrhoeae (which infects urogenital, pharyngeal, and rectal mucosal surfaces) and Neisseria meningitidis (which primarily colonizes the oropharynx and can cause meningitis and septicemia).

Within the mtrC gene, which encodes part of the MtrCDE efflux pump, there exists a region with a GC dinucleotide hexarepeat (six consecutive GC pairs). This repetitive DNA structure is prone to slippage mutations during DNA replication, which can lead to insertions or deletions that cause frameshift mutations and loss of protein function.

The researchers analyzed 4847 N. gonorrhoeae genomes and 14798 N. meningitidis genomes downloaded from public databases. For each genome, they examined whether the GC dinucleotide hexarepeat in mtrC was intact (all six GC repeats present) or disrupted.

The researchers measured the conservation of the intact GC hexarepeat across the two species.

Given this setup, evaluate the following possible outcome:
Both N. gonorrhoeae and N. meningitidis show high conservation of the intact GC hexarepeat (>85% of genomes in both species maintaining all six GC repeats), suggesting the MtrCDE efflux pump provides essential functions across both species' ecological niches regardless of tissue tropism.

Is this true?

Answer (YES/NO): NO